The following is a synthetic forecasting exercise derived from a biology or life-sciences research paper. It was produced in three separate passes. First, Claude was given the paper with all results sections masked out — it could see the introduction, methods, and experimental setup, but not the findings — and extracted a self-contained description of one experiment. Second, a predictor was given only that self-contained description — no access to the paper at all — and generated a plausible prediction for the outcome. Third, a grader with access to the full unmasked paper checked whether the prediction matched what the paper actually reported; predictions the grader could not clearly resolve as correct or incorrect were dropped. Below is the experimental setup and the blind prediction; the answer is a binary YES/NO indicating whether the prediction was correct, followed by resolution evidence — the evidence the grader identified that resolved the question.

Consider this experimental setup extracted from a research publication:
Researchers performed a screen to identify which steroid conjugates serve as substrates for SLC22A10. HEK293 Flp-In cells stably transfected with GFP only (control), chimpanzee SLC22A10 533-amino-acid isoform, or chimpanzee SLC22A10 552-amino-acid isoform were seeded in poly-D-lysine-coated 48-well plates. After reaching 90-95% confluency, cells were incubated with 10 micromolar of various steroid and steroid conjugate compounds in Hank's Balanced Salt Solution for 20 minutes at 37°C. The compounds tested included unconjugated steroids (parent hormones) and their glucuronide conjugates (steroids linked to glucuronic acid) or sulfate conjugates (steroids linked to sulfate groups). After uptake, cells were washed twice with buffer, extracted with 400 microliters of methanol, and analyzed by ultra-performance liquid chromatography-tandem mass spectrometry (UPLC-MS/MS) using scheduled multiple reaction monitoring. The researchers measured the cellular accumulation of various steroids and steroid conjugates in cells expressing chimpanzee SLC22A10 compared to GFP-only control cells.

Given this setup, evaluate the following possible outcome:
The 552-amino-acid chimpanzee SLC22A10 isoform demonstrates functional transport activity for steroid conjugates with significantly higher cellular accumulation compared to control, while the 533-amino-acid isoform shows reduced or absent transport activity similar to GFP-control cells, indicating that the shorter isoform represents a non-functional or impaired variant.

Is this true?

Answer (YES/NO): NO